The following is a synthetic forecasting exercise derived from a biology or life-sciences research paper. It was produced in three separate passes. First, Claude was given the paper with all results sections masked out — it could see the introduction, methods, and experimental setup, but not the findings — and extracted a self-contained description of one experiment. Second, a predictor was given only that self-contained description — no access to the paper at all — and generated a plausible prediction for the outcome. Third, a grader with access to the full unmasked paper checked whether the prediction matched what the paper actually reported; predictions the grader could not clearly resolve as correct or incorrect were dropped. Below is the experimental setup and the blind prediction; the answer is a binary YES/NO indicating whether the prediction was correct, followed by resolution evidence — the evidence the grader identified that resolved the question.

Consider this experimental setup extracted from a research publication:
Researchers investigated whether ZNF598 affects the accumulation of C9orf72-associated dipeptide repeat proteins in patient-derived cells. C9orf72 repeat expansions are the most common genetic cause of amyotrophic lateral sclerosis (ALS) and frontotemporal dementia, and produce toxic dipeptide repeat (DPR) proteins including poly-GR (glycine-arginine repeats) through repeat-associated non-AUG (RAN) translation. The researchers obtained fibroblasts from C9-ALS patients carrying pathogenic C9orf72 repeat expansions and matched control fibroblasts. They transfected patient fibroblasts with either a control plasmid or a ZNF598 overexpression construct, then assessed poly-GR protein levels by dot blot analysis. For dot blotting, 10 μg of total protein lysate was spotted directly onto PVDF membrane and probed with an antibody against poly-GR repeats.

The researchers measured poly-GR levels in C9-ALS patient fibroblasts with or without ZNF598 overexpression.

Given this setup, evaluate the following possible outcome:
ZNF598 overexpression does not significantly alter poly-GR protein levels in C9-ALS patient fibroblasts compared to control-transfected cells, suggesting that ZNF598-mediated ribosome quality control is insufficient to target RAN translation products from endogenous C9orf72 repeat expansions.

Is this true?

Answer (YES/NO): NO